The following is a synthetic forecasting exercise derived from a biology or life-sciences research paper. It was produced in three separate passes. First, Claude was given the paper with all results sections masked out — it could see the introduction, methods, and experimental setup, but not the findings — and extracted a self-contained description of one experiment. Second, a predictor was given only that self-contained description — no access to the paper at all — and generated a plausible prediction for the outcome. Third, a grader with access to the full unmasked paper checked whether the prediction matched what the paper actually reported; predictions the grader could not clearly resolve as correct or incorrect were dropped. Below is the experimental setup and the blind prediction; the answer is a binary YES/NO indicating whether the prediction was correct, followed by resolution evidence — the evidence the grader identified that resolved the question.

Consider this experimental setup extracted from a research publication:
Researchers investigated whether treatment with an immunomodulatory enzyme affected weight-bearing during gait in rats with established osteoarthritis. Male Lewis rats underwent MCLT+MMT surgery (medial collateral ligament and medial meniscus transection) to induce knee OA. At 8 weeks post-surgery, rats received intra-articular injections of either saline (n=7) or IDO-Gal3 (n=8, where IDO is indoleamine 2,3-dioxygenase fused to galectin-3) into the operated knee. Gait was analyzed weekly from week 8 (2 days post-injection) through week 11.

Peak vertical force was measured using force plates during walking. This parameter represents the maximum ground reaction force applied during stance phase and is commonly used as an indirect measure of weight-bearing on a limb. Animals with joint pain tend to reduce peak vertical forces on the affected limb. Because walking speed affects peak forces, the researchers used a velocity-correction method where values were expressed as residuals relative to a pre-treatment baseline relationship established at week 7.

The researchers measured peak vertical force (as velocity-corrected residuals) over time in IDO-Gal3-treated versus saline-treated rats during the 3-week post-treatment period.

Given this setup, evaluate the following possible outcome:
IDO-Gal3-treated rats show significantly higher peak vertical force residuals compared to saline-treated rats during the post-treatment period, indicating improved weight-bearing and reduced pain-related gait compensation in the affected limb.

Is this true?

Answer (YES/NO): NO